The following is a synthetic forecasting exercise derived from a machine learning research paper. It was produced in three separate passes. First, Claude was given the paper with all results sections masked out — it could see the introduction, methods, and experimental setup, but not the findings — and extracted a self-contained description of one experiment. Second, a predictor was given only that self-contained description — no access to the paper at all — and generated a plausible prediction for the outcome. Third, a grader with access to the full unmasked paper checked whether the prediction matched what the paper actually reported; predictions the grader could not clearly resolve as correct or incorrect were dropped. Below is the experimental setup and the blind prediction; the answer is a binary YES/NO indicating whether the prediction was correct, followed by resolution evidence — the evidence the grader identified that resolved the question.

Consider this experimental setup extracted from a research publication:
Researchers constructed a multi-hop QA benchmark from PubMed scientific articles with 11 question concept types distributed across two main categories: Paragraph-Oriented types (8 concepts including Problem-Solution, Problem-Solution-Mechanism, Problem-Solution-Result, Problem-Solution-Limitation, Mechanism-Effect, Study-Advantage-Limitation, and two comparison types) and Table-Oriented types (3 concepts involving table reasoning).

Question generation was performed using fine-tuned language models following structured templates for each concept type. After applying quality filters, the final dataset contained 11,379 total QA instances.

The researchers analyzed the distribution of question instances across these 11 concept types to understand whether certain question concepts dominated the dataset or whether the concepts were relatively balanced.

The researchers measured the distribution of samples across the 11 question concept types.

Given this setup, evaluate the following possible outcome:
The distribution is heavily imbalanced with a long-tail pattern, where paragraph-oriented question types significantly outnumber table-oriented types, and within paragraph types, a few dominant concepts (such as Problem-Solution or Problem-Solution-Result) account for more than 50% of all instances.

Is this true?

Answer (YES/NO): NO